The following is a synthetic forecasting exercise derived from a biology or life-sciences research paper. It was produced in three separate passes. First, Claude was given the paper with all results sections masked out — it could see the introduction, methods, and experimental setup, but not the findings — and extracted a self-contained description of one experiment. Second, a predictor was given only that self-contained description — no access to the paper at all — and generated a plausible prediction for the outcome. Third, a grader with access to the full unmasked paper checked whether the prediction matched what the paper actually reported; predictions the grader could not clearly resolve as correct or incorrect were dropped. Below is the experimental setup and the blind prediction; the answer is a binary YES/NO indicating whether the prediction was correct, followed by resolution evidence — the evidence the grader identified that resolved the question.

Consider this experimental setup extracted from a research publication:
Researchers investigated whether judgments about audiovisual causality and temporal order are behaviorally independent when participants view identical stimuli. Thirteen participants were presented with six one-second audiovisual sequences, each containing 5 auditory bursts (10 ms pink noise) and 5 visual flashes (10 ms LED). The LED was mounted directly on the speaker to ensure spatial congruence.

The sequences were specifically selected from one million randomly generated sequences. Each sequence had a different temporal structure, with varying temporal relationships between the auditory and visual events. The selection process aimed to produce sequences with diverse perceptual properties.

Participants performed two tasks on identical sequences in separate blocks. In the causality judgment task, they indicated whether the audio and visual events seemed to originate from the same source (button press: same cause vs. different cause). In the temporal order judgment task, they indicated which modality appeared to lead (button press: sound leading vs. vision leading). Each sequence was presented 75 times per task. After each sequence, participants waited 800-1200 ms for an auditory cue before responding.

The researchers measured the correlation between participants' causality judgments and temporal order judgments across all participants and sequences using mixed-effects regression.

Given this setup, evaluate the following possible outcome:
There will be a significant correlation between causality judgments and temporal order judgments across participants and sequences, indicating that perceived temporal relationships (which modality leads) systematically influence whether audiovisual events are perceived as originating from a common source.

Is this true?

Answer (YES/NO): NO